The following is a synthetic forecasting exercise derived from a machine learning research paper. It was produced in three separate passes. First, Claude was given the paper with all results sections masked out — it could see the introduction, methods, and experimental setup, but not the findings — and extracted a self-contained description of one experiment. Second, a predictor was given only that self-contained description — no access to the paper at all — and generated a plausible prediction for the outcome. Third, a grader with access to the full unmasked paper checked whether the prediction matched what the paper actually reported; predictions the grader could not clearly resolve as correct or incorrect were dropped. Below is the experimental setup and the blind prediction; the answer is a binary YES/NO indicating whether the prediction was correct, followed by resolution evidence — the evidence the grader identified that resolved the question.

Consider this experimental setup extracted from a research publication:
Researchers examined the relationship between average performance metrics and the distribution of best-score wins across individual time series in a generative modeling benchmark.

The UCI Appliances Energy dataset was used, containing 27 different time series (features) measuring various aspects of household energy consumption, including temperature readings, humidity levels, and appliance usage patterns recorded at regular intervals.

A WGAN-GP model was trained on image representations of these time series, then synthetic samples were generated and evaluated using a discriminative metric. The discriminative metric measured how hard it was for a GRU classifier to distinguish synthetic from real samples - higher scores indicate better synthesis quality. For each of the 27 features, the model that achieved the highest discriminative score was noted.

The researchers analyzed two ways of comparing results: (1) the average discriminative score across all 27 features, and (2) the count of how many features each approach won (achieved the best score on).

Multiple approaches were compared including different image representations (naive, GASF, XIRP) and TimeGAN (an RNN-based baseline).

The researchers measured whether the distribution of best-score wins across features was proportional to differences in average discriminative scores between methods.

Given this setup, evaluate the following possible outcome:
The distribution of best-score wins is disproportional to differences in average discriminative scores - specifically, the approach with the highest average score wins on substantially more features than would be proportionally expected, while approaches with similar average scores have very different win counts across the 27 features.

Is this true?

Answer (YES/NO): NO